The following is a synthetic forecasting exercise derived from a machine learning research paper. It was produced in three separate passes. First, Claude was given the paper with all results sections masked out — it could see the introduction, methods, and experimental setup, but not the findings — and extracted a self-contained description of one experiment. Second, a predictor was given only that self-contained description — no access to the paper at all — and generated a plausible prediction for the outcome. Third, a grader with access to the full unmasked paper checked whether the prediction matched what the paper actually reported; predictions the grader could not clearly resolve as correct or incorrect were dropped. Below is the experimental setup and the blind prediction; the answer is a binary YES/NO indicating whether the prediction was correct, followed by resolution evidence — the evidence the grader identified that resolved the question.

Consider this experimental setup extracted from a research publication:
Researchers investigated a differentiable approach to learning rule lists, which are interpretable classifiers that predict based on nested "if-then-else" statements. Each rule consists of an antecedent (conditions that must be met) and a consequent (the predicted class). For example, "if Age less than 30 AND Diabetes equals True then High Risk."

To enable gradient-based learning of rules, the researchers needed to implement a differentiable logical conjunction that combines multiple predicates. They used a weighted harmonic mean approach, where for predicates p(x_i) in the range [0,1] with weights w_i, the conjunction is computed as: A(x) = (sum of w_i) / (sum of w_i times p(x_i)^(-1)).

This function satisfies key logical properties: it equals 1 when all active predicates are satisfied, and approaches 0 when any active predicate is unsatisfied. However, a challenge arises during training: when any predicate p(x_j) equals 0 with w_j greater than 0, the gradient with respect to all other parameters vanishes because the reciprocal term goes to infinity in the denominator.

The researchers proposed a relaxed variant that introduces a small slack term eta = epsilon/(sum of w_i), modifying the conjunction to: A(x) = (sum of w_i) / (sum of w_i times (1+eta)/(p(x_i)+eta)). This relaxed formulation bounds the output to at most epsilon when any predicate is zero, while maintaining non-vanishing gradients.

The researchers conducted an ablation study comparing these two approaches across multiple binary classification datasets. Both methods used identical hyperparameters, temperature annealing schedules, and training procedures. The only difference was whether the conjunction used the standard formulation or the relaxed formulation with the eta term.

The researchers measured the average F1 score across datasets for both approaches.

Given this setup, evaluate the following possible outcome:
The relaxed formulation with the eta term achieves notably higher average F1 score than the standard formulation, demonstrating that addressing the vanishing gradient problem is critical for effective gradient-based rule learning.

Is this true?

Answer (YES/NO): YES